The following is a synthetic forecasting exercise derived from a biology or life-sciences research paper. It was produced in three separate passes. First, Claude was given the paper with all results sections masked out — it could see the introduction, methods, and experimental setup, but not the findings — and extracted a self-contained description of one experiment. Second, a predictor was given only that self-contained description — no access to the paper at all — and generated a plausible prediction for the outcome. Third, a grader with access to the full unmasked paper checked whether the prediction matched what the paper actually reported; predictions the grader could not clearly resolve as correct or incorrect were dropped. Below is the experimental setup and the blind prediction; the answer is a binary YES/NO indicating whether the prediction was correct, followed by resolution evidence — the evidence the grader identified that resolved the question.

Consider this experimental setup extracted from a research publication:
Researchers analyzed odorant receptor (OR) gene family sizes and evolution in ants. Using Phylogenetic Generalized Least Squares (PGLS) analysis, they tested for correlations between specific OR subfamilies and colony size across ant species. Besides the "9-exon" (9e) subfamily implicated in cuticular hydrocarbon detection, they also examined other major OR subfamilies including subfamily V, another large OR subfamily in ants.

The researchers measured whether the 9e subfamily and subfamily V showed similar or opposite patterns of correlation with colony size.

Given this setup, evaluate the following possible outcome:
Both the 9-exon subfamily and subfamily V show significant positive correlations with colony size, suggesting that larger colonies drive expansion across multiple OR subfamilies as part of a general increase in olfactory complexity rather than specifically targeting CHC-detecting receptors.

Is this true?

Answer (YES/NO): NO